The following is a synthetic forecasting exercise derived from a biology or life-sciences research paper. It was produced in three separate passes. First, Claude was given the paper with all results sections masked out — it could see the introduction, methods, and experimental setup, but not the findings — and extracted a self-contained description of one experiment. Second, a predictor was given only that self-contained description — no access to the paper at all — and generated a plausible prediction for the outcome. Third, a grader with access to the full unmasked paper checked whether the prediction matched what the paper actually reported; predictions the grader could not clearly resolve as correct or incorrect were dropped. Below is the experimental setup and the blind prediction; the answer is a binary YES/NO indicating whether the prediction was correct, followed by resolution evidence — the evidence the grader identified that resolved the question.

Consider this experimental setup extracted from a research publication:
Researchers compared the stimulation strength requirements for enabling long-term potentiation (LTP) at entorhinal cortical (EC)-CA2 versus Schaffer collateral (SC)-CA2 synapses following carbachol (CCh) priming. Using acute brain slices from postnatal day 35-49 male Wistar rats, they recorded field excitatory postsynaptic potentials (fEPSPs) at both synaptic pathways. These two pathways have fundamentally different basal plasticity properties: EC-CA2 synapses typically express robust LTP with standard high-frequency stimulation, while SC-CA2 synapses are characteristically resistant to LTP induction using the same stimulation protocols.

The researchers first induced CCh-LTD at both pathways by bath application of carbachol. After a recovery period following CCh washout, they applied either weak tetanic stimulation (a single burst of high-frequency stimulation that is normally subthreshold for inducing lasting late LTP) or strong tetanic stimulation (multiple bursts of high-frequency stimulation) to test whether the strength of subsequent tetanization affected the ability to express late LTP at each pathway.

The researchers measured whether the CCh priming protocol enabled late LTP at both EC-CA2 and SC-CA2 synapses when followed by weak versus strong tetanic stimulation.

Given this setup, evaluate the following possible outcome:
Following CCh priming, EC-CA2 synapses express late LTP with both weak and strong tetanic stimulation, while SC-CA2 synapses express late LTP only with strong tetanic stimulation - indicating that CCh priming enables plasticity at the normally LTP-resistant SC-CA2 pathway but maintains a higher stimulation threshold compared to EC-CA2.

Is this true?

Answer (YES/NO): YES